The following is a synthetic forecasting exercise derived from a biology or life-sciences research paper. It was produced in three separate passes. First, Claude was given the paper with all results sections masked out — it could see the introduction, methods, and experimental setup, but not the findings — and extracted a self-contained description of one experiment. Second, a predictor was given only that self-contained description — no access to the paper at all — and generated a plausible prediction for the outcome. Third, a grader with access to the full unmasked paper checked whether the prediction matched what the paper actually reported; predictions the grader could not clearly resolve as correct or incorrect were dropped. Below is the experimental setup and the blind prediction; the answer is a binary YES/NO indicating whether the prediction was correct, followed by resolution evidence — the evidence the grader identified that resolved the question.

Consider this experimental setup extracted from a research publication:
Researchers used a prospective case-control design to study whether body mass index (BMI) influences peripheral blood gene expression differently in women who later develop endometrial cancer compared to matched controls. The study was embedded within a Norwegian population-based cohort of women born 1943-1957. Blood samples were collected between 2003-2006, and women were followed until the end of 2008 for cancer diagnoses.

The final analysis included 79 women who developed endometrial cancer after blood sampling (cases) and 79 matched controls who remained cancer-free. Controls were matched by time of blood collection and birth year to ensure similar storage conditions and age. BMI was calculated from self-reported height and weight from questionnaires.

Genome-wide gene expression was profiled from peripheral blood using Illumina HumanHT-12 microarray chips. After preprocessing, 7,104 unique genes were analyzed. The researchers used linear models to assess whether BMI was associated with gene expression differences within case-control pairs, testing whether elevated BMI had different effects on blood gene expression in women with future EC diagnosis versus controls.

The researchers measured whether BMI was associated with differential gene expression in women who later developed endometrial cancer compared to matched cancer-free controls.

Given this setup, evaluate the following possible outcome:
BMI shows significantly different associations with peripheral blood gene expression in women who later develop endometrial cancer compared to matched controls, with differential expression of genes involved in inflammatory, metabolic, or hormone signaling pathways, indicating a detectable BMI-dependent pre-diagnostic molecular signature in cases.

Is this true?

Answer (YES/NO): NO